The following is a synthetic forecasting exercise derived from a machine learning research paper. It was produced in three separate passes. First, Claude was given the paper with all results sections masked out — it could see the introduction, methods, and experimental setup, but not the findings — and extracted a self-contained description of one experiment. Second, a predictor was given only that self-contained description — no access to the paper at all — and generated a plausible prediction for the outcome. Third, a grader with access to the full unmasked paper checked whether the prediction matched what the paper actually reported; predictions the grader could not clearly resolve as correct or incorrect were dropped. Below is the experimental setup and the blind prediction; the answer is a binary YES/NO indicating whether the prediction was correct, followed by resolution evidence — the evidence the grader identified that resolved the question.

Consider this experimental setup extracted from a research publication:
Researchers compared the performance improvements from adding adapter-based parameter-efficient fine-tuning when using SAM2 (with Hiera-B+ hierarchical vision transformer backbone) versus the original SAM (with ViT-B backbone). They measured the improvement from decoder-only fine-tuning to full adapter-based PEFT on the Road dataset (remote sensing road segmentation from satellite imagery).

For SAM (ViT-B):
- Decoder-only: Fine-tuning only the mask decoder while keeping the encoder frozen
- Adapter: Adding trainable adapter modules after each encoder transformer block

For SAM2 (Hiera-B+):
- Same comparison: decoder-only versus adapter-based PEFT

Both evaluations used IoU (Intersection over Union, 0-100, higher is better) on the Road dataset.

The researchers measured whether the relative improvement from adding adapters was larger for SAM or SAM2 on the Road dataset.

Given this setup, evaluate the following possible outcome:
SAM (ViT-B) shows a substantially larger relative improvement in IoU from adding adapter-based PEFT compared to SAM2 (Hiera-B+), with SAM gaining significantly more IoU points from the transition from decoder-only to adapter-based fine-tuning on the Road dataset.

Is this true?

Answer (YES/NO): NO